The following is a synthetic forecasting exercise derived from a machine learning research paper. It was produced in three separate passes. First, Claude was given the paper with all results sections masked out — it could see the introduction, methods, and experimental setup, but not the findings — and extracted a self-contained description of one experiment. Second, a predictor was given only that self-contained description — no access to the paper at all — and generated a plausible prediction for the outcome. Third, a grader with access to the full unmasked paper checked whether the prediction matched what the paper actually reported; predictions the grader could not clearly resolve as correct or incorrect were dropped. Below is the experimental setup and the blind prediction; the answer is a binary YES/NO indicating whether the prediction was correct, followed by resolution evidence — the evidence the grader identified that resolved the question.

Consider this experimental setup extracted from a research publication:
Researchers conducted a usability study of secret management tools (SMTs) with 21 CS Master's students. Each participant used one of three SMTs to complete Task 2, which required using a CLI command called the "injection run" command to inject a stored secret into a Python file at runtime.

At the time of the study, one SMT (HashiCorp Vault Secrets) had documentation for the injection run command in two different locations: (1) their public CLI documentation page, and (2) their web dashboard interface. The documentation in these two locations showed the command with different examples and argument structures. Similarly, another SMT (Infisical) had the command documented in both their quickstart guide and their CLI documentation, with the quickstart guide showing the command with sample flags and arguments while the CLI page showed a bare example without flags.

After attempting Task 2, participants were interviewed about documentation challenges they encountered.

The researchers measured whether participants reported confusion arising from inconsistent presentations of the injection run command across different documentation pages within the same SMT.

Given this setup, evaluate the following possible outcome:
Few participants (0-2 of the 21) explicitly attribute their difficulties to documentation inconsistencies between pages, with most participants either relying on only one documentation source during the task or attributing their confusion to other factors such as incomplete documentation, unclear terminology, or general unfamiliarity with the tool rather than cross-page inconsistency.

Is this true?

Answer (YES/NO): NO